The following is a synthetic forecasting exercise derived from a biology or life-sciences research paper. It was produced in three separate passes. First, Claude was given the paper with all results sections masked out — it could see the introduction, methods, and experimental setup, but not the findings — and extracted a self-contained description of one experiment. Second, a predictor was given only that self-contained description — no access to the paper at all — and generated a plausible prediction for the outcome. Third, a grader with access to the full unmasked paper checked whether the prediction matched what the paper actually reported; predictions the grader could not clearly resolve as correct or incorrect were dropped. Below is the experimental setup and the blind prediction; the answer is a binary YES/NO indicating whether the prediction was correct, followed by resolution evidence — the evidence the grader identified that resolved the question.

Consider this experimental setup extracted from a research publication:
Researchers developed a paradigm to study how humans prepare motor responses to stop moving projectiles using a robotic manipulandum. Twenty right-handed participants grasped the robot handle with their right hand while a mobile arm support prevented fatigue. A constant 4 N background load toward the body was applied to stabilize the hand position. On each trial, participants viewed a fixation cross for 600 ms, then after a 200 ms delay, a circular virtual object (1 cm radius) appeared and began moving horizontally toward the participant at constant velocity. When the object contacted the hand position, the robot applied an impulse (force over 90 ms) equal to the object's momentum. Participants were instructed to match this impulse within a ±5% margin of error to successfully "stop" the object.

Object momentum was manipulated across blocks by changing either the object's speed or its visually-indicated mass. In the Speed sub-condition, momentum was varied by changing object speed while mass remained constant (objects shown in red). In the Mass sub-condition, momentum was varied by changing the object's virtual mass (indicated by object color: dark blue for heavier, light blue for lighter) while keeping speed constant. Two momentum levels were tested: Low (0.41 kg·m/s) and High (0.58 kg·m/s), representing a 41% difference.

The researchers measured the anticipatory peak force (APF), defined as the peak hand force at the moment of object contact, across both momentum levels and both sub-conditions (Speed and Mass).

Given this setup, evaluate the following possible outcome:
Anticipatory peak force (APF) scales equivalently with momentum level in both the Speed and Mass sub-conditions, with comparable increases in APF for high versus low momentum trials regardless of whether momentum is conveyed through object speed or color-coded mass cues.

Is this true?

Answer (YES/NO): YES